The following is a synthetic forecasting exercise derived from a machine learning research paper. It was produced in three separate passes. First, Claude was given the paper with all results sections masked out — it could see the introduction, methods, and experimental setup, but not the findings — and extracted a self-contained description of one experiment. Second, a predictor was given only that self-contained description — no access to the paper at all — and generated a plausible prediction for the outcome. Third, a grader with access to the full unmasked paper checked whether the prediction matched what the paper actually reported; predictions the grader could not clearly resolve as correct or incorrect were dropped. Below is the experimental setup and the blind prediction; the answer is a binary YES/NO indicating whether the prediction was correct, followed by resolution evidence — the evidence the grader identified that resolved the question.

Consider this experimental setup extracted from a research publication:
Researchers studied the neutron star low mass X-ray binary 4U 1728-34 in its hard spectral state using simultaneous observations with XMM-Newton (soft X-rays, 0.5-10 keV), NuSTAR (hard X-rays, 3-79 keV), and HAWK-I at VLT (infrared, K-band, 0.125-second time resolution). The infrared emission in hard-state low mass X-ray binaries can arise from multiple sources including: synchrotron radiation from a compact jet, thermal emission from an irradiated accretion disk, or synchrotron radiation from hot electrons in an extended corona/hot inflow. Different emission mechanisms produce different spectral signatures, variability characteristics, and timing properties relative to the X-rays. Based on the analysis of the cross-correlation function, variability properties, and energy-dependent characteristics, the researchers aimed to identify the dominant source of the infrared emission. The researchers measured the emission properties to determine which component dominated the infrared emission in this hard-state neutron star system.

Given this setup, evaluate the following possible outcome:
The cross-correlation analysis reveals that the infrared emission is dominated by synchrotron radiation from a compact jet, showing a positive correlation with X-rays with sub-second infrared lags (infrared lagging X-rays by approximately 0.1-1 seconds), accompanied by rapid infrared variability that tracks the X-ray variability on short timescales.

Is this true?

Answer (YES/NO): NO